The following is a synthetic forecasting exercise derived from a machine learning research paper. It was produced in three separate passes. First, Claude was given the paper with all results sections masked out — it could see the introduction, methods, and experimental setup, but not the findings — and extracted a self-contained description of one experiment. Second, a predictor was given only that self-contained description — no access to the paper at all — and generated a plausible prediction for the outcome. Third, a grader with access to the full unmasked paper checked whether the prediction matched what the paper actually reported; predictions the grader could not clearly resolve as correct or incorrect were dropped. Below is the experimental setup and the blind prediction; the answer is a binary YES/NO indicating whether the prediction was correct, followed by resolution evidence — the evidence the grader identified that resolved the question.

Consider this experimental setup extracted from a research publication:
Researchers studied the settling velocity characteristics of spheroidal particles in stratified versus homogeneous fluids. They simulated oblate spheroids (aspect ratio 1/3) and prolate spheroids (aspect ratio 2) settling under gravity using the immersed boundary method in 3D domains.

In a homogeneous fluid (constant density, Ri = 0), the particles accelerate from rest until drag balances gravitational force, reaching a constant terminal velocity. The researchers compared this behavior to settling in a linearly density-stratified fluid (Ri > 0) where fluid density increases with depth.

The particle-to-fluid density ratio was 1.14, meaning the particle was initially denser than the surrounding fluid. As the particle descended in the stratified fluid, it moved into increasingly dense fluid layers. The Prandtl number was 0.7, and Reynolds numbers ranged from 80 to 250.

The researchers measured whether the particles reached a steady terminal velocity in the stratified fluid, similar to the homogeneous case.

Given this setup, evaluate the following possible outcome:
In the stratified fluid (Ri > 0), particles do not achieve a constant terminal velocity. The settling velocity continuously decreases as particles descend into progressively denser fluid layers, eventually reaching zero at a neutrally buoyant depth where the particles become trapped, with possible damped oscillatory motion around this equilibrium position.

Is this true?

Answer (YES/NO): YES